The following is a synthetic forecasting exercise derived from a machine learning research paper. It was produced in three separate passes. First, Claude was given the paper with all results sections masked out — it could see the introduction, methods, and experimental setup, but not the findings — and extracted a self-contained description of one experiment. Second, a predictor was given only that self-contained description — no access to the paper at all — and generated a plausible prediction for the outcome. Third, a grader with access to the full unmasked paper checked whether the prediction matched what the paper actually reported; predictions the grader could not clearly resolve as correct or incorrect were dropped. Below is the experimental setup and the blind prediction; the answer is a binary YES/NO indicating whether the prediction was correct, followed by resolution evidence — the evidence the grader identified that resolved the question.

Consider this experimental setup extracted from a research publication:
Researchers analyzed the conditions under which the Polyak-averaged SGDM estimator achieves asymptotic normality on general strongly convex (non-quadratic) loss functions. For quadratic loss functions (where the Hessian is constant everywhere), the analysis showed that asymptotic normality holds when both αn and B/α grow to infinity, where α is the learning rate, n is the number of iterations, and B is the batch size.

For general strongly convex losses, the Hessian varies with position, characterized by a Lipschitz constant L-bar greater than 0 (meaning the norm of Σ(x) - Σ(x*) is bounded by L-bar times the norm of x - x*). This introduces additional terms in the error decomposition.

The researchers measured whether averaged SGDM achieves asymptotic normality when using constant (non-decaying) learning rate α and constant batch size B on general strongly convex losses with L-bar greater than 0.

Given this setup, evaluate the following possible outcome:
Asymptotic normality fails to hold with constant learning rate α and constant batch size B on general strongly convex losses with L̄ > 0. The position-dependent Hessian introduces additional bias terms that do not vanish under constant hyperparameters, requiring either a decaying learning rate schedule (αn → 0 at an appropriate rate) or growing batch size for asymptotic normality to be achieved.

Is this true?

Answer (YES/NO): YES